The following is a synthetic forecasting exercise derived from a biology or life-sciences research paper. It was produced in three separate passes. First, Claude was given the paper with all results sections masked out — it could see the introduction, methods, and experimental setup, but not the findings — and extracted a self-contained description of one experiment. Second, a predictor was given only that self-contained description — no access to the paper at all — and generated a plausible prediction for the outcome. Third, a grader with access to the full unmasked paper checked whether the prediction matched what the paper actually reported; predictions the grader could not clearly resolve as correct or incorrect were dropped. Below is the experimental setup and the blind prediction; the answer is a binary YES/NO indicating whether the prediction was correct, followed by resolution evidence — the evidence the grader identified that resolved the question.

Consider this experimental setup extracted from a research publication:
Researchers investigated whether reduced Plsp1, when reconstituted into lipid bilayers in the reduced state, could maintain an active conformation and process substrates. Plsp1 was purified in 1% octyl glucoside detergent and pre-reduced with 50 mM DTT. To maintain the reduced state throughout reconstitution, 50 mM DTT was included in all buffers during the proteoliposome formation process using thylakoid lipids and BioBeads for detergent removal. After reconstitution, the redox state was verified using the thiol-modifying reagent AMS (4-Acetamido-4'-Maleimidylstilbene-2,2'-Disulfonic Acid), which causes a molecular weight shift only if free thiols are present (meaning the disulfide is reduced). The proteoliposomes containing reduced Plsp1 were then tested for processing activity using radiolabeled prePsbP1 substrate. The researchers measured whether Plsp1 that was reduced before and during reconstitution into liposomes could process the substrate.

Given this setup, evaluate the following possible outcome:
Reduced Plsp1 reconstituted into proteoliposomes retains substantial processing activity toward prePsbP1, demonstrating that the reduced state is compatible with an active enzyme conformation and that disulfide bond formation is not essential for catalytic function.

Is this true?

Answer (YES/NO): YES